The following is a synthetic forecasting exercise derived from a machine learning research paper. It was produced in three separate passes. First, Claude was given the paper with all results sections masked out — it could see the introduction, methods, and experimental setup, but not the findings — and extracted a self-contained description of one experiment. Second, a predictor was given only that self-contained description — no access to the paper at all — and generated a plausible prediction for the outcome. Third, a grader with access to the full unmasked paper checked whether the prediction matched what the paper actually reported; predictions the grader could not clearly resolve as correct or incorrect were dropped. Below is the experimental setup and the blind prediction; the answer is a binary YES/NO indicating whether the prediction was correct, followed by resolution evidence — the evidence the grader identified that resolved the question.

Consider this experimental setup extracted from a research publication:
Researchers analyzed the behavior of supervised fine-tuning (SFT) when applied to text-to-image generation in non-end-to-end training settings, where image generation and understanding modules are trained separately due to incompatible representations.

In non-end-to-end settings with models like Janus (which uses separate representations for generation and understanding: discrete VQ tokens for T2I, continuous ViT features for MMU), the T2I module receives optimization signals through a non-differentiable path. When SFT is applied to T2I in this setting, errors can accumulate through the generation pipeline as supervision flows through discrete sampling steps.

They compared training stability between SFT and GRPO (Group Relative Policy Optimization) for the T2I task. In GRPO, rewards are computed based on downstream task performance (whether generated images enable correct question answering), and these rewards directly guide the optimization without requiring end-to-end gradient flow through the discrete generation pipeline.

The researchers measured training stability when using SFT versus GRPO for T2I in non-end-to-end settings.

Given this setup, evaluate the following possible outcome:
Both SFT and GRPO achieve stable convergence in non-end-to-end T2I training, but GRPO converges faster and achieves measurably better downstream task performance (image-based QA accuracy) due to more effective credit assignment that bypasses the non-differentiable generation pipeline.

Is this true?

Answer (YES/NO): NO